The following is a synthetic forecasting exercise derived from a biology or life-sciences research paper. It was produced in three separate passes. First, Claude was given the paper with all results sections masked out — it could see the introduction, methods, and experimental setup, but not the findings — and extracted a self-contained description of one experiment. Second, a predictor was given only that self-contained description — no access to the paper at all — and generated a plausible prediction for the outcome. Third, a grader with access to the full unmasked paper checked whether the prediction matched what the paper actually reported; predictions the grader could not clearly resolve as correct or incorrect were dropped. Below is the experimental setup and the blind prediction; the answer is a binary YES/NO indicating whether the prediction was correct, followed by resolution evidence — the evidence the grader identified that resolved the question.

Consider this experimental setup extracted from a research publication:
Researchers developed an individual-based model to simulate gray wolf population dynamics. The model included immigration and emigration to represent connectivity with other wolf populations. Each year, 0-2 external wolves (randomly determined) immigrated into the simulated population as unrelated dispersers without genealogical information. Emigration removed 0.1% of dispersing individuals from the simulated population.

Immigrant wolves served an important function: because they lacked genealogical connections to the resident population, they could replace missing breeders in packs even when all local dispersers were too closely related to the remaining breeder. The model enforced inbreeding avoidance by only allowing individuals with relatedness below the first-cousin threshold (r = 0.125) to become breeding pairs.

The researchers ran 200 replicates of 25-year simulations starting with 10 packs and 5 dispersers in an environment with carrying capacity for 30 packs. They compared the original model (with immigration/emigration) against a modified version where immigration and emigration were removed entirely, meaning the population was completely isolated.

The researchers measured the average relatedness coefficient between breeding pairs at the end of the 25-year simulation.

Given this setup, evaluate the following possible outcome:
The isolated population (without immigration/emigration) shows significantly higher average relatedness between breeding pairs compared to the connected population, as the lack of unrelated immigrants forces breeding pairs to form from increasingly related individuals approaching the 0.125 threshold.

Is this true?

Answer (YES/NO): NO